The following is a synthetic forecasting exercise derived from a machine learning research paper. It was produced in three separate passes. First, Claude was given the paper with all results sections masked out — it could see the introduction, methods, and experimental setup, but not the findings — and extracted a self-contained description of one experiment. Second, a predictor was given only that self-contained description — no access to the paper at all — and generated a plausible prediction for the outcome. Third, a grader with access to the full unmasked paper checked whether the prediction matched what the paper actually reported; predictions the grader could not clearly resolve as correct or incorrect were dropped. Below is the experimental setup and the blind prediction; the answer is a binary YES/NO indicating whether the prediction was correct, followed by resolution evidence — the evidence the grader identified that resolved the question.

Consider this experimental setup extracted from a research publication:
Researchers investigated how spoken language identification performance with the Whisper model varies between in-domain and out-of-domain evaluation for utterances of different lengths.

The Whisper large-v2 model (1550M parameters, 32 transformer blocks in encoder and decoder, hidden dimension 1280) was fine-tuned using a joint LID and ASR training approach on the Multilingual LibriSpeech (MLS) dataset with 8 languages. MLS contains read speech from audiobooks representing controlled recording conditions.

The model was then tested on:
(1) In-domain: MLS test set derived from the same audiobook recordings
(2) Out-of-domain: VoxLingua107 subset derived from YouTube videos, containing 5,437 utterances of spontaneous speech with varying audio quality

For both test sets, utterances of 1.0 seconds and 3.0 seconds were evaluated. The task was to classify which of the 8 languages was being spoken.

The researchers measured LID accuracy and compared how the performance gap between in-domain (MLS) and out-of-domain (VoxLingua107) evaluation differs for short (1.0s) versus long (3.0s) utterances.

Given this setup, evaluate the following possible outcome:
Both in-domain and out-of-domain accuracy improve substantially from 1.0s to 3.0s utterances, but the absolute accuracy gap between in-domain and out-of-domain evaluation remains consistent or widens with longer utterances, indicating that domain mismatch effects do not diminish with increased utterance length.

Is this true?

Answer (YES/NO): NO